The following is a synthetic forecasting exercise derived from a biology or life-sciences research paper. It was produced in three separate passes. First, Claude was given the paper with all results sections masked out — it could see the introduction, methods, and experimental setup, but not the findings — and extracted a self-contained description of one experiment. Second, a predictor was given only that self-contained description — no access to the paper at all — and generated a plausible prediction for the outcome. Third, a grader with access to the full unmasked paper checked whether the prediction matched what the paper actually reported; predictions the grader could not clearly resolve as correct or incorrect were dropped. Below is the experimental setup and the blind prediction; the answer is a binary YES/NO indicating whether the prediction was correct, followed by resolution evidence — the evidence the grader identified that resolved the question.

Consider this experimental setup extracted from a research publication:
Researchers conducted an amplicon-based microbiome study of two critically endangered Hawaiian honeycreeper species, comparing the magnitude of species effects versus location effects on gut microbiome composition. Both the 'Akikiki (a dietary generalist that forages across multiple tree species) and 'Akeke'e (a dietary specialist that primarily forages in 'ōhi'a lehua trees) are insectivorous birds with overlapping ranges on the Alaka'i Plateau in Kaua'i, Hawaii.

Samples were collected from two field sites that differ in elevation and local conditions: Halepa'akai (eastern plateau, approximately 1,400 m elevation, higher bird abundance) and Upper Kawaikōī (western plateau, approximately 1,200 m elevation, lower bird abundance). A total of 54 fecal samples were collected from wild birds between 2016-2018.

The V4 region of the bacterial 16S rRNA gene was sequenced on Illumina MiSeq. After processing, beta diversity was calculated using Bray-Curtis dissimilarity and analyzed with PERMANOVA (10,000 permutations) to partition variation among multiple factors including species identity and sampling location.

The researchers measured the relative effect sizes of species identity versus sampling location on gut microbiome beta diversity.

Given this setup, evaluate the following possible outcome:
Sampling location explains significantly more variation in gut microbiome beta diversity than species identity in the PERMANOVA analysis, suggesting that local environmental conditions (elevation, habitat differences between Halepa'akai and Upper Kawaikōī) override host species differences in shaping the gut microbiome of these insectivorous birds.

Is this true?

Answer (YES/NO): NO